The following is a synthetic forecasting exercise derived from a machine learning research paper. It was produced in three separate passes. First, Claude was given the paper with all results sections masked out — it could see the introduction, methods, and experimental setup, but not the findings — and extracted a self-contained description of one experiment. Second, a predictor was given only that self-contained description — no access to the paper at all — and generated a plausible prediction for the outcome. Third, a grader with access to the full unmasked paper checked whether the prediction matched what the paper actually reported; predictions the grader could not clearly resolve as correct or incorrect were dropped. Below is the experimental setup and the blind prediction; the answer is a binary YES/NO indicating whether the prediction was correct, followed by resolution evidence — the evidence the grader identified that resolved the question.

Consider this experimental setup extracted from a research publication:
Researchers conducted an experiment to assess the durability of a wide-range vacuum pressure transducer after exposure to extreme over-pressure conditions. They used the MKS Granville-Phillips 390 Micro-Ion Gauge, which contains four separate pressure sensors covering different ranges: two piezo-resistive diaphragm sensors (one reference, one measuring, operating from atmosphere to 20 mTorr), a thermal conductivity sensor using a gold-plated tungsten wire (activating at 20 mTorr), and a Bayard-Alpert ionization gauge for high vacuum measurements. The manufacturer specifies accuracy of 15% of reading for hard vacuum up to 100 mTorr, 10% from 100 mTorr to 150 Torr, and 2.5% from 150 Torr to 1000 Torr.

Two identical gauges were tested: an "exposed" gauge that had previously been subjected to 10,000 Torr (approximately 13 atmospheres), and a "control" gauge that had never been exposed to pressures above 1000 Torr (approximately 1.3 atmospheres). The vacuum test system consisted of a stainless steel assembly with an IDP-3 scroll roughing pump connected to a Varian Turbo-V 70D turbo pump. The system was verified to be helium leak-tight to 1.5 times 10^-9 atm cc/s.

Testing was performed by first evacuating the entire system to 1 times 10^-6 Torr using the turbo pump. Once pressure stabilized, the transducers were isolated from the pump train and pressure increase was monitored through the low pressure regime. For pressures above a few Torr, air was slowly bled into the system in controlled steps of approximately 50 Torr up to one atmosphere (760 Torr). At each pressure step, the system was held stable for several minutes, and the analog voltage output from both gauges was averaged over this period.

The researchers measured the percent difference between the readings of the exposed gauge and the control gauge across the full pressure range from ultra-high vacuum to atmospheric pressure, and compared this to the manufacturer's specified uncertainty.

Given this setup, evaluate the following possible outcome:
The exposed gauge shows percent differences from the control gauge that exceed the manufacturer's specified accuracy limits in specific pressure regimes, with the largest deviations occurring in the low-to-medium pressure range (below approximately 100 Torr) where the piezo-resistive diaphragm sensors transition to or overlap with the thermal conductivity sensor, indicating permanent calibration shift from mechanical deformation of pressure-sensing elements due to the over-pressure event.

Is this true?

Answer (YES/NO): NO